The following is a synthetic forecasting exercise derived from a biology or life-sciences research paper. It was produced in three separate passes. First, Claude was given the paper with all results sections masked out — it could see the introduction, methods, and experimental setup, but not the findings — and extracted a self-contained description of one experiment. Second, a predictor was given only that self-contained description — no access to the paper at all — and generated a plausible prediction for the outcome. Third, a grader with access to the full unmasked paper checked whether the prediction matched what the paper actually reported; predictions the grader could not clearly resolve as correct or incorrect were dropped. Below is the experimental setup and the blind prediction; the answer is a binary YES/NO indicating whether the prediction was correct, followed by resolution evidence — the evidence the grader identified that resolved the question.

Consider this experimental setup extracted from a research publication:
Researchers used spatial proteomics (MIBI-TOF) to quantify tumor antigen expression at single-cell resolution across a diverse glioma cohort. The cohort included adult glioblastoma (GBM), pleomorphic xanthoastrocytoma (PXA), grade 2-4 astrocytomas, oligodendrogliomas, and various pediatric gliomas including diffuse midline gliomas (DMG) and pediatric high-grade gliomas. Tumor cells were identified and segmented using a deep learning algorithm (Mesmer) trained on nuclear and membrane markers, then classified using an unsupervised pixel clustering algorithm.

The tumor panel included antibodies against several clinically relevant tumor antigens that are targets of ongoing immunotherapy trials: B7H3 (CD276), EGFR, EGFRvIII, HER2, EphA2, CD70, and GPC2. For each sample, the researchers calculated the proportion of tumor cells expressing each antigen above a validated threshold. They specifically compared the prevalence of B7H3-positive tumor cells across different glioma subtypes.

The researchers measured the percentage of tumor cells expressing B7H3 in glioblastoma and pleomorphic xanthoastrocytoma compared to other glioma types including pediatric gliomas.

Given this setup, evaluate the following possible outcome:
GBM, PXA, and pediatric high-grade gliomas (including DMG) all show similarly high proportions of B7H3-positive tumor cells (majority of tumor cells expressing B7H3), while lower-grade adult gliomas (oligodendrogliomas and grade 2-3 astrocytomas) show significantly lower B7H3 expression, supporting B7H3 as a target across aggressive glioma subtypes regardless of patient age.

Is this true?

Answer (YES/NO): NO